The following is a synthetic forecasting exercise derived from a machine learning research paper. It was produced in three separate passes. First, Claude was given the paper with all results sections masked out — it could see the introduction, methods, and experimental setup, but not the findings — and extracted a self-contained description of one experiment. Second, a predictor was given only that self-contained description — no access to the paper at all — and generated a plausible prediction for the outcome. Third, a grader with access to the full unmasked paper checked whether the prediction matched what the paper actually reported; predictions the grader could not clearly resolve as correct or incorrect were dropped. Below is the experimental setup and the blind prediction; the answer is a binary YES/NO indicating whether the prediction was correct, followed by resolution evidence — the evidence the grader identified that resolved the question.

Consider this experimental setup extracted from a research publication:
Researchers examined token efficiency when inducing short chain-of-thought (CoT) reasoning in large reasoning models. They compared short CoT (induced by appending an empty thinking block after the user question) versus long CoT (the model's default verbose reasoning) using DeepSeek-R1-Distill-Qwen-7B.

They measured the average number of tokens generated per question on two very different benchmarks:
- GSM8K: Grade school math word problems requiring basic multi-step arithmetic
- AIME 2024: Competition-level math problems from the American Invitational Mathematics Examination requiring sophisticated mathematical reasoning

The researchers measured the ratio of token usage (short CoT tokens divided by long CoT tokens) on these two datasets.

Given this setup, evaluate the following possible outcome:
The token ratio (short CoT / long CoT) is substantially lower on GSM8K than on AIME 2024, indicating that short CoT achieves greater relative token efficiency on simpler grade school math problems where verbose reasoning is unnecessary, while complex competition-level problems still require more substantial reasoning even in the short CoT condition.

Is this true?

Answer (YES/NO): NO